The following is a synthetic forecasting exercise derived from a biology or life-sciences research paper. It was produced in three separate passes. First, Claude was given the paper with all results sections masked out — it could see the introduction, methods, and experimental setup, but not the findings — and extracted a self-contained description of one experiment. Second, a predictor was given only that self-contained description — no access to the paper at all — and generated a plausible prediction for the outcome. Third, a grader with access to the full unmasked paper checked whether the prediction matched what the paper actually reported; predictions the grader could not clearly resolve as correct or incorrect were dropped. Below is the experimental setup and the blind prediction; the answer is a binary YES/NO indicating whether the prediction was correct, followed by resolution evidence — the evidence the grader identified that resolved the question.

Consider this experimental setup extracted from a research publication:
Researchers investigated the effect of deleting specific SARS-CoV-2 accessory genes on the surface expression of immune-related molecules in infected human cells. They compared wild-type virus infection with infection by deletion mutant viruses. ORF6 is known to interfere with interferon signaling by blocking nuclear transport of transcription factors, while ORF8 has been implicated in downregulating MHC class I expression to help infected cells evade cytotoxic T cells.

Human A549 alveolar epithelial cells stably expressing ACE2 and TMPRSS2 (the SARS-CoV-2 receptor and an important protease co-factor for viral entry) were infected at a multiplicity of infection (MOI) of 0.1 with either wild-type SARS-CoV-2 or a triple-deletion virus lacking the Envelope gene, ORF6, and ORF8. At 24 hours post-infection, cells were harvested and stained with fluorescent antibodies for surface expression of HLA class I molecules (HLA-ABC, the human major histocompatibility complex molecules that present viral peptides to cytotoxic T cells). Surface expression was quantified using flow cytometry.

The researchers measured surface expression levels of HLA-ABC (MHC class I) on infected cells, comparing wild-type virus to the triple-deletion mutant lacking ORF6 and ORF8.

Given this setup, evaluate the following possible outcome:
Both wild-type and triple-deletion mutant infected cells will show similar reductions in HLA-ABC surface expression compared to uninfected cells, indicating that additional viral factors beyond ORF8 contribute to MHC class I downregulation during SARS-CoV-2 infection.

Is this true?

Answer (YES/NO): NO